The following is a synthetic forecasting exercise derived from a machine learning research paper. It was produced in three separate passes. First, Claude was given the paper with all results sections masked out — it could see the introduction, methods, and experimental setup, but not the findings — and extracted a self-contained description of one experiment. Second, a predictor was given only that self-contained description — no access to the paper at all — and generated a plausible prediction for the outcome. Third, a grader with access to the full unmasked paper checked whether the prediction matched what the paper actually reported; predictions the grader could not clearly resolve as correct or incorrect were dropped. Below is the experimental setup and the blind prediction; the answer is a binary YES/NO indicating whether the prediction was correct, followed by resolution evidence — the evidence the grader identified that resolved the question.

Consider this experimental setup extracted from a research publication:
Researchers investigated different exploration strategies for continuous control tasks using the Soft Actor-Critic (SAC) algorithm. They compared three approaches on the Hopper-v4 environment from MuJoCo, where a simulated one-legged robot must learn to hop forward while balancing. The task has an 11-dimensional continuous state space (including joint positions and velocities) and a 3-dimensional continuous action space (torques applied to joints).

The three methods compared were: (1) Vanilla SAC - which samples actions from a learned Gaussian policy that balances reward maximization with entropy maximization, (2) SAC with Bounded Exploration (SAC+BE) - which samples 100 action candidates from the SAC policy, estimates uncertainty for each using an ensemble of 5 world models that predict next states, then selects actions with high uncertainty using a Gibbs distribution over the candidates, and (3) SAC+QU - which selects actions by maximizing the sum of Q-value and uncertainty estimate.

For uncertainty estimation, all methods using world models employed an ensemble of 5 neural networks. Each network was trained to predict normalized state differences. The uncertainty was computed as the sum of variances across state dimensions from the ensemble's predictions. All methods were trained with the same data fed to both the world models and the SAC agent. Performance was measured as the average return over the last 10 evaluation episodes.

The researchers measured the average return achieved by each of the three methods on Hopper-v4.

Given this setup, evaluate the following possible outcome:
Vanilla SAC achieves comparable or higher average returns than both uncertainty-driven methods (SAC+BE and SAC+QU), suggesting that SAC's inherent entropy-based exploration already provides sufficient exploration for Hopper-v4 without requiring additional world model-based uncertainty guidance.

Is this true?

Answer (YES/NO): YES